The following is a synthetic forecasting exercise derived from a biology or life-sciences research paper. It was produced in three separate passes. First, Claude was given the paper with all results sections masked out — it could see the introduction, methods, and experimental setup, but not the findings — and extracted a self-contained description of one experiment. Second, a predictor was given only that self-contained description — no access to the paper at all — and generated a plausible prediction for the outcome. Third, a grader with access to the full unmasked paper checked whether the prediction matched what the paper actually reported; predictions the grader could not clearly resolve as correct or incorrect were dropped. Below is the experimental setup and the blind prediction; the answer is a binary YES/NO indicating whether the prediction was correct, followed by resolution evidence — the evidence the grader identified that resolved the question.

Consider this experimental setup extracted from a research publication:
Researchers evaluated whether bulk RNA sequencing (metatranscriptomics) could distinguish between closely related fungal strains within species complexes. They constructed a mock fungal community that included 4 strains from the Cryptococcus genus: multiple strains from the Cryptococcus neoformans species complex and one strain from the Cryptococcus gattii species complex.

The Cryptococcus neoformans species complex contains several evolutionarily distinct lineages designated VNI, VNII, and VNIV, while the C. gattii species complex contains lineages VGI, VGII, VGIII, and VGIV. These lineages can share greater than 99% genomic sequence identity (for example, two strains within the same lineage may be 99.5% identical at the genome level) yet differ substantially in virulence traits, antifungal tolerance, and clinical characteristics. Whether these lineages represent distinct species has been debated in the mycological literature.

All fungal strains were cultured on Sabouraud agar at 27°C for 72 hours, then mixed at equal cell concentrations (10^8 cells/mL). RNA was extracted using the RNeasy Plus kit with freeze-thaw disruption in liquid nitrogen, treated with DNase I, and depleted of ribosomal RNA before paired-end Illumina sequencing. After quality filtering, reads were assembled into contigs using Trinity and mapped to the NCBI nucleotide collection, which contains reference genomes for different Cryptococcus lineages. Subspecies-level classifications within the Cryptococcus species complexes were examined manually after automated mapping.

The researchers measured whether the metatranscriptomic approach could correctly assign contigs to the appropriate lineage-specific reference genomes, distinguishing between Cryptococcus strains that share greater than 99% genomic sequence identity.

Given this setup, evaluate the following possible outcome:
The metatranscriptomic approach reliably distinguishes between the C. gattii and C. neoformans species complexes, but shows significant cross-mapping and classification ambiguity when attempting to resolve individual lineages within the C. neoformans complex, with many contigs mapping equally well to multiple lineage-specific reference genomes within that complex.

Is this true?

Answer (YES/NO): NO